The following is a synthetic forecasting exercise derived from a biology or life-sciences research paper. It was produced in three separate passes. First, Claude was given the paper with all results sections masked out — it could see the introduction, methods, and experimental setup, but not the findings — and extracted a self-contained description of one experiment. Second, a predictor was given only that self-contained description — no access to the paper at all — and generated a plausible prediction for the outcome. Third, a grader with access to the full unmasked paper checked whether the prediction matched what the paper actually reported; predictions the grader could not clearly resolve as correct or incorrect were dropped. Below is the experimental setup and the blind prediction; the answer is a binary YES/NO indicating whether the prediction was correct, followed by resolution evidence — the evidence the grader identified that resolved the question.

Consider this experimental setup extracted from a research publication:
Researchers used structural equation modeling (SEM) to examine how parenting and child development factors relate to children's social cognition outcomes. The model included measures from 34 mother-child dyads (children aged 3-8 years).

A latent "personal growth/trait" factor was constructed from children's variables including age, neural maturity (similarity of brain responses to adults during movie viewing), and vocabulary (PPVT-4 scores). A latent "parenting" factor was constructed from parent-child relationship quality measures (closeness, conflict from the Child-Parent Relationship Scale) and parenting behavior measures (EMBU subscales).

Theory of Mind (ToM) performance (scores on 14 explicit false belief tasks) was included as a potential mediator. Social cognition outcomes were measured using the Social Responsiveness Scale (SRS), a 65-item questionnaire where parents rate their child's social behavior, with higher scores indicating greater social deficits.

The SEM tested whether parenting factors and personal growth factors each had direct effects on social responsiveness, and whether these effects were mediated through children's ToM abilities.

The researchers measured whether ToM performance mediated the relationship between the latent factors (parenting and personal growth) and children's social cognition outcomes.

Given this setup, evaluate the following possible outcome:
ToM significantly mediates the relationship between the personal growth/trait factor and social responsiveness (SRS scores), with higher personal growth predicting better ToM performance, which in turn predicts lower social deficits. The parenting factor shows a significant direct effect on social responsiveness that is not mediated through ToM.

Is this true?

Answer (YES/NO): NO